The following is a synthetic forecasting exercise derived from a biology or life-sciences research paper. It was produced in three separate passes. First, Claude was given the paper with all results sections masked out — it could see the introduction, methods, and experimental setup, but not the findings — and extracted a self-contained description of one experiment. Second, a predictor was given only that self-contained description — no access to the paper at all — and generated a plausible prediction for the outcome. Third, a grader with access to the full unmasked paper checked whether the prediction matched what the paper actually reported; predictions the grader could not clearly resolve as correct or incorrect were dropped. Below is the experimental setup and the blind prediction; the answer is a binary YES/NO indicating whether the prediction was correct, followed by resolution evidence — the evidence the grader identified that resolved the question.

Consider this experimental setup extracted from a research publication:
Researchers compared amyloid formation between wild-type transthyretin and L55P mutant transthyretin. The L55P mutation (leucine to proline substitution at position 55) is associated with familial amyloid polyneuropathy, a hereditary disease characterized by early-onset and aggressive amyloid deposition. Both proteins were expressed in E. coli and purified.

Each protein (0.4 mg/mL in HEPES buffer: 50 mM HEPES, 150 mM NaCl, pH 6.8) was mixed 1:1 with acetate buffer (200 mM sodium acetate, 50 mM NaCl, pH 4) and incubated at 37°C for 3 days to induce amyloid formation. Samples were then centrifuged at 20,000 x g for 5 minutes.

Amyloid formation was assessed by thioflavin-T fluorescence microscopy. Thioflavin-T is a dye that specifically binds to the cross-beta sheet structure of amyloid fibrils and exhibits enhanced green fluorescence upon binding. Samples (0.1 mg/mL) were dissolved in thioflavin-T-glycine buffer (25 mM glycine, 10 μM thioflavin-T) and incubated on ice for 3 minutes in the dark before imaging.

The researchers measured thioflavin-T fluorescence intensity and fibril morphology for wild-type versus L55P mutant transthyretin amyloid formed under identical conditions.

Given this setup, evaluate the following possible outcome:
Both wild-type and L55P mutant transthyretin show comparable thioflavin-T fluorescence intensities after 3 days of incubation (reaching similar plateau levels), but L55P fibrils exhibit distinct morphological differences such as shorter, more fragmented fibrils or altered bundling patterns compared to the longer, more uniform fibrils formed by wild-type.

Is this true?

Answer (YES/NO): NO